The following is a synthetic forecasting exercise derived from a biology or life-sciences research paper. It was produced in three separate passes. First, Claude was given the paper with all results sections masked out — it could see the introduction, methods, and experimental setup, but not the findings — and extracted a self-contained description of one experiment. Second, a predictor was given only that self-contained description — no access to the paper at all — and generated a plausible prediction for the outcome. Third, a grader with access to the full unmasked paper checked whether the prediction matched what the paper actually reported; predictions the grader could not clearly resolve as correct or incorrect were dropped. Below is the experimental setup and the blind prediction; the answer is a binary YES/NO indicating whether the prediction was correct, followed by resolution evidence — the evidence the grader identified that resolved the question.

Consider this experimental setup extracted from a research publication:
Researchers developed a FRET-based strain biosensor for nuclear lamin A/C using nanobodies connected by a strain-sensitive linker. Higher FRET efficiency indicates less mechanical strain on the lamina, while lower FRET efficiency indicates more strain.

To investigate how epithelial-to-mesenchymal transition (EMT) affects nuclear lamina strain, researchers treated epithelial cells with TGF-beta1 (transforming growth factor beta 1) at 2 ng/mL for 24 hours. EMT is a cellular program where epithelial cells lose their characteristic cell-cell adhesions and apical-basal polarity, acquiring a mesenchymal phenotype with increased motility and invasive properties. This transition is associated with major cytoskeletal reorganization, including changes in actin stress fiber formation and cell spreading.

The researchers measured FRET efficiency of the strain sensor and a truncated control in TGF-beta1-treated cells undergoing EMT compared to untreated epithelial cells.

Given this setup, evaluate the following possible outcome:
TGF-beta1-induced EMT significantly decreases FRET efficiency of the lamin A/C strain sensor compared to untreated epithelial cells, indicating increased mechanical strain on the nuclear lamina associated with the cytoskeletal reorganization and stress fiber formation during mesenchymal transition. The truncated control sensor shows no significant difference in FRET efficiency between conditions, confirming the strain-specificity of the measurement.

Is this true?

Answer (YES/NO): NO